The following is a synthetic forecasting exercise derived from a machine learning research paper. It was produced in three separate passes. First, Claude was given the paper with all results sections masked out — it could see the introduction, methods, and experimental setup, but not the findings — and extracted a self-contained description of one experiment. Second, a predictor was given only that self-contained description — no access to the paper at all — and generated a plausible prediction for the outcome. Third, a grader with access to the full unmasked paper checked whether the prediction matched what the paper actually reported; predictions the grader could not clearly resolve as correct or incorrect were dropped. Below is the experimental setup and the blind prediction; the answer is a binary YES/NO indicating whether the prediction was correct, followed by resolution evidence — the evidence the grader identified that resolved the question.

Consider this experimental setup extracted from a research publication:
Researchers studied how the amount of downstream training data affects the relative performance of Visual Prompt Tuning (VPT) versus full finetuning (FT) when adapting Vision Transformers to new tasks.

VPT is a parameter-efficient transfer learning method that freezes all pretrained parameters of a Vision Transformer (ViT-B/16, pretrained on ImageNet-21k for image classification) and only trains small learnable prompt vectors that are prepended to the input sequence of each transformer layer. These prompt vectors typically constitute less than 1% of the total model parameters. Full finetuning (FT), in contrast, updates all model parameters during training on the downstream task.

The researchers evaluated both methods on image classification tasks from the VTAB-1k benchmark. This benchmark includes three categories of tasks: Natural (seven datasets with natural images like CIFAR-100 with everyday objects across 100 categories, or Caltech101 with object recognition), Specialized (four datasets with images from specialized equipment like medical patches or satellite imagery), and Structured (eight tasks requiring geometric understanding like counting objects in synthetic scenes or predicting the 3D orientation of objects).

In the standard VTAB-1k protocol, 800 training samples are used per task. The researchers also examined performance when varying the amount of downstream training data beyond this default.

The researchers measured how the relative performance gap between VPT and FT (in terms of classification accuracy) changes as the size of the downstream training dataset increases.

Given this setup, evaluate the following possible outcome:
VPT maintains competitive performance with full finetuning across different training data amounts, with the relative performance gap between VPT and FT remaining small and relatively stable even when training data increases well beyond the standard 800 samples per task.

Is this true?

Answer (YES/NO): NO